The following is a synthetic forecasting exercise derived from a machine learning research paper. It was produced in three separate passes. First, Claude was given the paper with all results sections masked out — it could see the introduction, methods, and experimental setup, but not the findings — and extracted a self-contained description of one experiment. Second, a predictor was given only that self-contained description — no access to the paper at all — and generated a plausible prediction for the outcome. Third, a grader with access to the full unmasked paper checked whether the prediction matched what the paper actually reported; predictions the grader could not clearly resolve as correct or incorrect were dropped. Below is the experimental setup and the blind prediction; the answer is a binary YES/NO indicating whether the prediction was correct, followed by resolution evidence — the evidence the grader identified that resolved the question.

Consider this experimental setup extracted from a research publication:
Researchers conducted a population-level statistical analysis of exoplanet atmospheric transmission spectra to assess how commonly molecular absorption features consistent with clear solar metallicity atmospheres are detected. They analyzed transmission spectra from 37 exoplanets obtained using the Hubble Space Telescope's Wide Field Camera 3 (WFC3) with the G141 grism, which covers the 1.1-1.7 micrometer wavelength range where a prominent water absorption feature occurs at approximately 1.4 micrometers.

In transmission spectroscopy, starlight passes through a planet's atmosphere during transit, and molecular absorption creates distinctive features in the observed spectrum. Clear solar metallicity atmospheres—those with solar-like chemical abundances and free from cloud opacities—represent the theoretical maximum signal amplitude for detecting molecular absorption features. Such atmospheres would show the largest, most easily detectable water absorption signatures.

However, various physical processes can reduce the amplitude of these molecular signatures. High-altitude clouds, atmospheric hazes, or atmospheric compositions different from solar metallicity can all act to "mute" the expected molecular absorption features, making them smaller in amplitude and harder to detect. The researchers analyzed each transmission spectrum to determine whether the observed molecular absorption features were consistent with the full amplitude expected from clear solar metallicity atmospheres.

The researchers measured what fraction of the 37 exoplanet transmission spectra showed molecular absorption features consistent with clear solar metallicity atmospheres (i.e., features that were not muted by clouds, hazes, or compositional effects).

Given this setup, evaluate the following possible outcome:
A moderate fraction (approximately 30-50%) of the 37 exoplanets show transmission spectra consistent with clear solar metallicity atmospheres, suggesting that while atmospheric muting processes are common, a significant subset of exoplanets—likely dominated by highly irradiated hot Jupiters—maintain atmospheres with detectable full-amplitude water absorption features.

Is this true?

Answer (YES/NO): NO